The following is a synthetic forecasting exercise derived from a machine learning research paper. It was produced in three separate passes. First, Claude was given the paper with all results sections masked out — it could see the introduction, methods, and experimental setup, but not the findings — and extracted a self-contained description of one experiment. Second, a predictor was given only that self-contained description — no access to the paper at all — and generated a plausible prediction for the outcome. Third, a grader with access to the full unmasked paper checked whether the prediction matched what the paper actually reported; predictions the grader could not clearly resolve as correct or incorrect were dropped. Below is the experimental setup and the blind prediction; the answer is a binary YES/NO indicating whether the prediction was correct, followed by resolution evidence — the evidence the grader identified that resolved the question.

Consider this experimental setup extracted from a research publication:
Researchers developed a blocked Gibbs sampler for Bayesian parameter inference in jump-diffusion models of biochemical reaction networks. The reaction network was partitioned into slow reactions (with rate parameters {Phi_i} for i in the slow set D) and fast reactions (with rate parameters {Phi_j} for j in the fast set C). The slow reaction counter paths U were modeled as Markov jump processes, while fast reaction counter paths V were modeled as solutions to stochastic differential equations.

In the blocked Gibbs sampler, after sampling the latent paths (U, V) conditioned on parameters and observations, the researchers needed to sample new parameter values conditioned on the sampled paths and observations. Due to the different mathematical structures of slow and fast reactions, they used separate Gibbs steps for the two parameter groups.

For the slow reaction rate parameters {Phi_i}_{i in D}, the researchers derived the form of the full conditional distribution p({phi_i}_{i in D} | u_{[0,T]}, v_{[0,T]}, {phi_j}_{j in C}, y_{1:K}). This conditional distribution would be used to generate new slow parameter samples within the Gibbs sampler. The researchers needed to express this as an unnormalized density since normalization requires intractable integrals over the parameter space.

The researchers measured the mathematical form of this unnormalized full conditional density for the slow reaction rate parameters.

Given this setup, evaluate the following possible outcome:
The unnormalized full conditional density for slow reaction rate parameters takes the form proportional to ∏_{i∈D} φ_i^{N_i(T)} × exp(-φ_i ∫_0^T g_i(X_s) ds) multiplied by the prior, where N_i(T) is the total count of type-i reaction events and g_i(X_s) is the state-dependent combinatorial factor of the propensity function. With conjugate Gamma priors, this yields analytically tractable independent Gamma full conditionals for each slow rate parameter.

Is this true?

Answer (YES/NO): NO